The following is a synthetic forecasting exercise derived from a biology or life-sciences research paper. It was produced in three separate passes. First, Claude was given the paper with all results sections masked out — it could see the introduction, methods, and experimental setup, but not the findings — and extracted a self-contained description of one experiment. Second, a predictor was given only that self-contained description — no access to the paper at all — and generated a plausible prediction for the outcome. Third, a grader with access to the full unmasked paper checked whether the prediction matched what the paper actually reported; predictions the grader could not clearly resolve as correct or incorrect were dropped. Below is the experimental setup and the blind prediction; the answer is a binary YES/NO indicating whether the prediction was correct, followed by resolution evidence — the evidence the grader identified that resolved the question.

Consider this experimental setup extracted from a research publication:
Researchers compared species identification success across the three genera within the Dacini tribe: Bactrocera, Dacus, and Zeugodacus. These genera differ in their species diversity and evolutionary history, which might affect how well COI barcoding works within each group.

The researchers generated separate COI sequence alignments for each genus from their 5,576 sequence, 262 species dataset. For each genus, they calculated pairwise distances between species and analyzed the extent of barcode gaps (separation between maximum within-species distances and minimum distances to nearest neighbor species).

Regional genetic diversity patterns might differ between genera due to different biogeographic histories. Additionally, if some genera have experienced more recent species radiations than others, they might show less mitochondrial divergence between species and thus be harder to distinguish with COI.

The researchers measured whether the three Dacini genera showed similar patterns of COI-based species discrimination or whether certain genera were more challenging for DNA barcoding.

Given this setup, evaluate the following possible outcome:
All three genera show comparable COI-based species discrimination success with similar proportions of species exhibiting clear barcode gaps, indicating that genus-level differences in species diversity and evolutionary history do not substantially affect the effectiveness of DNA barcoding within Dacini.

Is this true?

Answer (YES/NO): NO